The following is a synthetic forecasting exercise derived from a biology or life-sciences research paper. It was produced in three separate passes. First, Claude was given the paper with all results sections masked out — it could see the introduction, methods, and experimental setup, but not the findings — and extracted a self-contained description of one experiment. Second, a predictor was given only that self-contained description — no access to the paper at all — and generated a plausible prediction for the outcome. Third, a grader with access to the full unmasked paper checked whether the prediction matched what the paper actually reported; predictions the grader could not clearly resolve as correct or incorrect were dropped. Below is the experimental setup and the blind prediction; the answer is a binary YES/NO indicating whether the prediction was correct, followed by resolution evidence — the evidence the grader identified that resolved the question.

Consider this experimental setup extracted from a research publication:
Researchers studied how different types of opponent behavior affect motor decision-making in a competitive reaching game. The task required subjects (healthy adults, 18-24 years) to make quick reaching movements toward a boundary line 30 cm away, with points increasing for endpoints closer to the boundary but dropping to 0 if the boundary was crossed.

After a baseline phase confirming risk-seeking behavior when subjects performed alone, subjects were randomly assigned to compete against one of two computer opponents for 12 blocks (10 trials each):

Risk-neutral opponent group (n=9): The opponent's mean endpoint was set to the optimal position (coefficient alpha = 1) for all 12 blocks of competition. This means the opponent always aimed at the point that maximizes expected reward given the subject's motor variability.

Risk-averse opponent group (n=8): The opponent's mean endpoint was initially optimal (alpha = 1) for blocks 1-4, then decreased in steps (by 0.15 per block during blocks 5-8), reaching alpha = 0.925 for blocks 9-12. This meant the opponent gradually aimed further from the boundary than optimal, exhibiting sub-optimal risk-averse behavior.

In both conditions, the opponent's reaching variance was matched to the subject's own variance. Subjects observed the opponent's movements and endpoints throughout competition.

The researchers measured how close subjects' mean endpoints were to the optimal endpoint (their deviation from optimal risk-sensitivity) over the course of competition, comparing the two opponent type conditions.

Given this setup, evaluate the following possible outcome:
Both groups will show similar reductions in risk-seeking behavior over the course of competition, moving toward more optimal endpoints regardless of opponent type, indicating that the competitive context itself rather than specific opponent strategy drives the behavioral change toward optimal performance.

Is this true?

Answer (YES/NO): NO